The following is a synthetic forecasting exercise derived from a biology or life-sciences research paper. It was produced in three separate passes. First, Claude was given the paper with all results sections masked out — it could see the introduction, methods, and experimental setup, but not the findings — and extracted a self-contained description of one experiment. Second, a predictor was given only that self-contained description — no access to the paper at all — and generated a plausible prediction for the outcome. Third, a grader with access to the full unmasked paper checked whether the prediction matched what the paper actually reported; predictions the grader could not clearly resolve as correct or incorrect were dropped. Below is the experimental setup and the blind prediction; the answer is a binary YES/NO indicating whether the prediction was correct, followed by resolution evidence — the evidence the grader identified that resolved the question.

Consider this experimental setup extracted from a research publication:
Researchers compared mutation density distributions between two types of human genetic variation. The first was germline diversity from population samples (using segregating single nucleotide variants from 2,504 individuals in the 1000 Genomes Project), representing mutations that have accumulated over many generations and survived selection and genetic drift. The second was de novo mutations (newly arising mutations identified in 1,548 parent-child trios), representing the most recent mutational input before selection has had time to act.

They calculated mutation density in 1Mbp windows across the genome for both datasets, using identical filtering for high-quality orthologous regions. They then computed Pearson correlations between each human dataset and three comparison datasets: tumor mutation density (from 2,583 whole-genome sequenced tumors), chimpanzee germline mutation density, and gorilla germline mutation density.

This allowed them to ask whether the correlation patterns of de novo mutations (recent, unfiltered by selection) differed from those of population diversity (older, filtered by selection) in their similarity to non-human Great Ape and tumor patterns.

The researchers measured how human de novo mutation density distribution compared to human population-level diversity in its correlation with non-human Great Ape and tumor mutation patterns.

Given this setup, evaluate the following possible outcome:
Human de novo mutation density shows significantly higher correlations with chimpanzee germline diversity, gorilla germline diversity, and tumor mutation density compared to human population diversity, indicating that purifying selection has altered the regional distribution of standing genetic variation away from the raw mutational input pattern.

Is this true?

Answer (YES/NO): NO